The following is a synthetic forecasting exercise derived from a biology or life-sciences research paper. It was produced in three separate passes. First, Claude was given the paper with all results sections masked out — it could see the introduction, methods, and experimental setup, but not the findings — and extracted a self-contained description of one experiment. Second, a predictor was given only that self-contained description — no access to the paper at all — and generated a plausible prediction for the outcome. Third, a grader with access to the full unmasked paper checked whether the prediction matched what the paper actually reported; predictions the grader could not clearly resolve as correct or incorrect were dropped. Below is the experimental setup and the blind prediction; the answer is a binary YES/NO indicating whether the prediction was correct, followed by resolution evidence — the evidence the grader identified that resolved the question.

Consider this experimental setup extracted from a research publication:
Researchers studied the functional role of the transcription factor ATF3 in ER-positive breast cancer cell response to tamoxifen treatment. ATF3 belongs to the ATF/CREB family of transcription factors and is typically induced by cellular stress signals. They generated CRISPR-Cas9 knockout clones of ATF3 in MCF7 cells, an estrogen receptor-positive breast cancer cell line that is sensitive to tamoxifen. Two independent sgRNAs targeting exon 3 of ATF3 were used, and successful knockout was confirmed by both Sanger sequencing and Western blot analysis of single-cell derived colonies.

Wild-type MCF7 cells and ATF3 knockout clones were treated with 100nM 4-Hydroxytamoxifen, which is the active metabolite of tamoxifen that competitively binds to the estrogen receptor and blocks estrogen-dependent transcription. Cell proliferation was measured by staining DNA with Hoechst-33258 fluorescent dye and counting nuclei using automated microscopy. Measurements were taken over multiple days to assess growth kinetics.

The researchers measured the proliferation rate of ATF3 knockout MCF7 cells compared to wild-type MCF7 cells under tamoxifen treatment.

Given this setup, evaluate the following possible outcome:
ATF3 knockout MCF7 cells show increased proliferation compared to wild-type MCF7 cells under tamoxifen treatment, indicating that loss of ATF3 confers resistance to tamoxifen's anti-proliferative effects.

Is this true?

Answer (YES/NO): NO